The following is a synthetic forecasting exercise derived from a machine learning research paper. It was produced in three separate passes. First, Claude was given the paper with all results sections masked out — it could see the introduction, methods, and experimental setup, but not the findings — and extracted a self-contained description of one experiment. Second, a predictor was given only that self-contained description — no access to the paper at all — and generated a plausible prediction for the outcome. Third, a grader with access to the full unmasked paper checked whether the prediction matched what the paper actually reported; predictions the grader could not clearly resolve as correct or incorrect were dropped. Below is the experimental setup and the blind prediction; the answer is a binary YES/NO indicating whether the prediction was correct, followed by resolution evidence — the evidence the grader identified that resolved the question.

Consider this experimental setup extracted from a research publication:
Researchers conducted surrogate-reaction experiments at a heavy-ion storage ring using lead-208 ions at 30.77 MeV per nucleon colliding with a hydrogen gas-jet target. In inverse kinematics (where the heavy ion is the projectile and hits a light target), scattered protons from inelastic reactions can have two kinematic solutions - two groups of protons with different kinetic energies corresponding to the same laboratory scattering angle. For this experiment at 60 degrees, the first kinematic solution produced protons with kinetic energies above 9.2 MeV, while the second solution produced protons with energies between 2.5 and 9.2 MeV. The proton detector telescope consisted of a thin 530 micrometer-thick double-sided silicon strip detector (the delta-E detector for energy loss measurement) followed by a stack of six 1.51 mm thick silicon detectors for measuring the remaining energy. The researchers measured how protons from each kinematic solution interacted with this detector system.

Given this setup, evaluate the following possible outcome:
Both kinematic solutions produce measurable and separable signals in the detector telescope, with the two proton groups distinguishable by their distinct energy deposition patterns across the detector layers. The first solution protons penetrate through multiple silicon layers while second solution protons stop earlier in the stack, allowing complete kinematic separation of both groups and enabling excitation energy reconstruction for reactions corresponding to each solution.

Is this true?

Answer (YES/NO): YES